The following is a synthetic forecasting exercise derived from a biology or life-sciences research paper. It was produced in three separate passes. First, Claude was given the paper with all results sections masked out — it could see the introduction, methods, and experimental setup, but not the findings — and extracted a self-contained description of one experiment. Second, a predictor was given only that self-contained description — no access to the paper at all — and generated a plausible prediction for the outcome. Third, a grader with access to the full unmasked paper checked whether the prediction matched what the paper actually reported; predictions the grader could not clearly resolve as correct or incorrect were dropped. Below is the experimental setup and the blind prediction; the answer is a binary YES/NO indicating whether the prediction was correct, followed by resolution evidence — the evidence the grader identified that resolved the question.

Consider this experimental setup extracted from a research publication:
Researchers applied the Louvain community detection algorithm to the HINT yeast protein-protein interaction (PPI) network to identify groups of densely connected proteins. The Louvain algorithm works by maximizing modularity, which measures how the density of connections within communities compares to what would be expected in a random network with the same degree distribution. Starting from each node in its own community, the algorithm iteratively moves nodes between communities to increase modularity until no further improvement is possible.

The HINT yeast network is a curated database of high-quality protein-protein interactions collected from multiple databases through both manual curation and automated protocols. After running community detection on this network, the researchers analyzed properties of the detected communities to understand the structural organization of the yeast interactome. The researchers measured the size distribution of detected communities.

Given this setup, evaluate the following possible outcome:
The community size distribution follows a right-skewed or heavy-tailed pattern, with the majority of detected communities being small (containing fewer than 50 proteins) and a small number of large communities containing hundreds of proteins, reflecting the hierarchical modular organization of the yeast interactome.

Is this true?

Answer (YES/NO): YES